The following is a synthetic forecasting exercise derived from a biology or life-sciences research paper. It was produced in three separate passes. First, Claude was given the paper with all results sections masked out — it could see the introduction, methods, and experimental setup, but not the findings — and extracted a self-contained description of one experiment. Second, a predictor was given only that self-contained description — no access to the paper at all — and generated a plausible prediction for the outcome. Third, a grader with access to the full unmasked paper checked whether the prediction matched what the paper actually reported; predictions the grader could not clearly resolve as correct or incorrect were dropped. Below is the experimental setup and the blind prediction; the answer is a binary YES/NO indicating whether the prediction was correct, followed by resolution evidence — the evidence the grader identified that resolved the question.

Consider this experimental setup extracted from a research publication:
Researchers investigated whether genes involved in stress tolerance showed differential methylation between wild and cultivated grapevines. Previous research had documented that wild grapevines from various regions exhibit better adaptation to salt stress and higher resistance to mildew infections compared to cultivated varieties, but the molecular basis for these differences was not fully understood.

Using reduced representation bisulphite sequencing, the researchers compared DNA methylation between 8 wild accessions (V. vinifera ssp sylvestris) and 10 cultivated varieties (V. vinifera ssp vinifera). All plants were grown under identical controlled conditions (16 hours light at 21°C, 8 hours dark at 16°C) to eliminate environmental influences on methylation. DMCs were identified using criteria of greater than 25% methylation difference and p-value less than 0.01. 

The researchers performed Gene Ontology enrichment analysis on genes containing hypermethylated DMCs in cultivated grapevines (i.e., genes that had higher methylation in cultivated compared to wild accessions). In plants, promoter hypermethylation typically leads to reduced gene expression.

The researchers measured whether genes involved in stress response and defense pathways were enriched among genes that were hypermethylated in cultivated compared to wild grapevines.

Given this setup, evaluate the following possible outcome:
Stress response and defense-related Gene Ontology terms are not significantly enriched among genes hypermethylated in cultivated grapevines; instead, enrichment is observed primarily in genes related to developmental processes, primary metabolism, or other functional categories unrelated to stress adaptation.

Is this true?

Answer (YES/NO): YES